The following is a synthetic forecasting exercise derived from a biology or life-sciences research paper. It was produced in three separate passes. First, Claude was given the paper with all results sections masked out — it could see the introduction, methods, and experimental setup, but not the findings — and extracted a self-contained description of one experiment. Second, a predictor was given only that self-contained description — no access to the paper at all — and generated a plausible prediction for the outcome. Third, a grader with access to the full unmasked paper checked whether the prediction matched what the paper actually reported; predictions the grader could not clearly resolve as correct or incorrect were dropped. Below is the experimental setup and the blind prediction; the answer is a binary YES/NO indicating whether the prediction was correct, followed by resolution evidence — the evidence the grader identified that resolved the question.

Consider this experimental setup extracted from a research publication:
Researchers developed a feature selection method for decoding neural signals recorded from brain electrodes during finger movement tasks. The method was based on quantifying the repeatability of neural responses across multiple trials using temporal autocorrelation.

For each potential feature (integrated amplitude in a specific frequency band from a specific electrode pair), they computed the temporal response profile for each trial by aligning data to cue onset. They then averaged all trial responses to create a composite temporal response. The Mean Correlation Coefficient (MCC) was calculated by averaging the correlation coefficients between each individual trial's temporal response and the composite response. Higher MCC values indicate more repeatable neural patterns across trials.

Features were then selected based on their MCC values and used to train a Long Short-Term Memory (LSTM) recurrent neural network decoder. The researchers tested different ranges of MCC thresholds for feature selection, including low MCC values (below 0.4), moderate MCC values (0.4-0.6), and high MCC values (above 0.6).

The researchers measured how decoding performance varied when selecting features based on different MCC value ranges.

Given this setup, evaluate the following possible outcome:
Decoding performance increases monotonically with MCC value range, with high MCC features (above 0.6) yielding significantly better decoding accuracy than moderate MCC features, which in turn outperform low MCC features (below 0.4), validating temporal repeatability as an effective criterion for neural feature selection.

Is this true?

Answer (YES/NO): NO